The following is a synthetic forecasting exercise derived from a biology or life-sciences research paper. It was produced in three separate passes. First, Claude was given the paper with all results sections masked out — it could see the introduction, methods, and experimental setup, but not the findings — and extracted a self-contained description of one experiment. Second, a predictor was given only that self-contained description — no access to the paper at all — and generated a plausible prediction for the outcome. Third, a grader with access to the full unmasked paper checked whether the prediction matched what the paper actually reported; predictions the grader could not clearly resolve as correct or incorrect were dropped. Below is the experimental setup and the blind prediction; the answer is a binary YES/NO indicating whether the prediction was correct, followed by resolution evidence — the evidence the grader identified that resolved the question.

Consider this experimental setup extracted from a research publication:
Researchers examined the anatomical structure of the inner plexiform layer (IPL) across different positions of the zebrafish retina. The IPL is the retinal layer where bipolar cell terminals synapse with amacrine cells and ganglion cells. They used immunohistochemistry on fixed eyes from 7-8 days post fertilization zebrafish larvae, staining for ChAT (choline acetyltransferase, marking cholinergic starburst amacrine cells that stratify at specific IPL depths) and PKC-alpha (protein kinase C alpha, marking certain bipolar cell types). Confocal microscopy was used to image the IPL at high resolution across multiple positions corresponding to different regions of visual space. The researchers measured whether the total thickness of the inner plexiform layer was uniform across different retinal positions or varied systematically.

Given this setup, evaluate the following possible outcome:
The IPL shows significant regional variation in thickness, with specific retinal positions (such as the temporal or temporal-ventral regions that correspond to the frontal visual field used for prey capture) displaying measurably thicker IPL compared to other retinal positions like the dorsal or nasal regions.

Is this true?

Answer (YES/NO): NO